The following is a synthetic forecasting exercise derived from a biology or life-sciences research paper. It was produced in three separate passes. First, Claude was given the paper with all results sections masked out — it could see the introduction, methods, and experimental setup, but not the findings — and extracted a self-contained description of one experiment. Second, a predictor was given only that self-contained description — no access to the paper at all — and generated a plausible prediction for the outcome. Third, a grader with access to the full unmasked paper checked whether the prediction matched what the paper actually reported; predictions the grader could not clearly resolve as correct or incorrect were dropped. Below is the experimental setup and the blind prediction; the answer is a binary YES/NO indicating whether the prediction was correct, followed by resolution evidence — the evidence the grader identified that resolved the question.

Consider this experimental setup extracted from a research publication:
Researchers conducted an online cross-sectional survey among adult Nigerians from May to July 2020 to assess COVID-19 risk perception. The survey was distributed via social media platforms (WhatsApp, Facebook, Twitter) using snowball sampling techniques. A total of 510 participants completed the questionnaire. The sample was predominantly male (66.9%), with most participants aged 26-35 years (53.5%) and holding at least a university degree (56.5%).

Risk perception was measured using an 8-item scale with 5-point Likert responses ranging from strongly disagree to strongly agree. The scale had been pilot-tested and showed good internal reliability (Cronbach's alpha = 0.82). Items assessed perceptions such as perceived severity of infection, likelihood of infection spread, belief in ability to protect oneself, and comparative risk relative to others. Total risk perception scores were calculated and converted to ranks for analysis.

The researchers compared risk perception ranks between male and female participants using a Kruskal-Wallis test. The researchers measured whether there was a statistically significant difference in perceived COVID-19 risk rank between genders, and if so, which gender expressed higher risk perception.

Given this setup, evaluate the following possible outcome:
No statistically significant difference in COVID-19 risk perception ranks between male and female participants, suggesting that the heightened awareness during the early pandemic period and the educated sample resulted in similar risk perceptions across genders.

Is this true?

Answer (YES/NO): NO